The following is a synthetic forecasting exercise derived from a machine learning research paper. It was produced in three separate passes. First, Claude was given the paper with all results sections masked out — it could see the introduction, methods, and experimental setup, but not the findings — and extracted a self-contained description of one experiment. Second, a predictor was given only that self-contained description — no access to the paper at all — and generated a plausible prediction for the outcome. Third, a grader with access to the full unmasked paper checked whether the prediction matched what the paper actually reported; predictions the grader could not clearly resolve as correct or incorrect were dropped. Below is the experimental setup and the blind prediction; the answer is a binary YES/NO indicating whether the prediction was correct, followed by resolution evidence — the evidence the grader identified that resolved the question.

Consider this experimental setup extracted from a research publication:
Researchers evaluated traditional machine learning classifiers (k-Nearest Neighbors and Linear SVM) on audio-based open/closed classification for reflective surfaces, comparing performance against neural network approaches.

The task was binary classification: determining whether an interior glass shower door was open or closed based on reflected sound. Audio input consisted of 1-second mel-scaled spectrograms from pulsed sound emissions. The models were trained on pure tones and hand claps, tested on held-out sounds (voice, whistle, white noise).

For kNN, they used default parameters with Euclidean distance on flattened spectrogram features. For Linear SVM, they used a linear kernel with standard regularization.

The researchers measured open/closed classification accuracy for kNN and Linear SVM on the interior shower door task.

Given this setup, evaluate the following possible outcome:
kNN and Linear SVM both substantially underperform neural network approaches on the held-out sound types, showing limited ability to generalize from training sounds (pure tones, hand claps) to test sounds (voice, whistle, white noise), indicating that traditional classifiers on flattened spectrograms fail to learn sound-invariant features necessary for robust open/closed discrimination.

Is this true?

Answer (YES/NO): YES